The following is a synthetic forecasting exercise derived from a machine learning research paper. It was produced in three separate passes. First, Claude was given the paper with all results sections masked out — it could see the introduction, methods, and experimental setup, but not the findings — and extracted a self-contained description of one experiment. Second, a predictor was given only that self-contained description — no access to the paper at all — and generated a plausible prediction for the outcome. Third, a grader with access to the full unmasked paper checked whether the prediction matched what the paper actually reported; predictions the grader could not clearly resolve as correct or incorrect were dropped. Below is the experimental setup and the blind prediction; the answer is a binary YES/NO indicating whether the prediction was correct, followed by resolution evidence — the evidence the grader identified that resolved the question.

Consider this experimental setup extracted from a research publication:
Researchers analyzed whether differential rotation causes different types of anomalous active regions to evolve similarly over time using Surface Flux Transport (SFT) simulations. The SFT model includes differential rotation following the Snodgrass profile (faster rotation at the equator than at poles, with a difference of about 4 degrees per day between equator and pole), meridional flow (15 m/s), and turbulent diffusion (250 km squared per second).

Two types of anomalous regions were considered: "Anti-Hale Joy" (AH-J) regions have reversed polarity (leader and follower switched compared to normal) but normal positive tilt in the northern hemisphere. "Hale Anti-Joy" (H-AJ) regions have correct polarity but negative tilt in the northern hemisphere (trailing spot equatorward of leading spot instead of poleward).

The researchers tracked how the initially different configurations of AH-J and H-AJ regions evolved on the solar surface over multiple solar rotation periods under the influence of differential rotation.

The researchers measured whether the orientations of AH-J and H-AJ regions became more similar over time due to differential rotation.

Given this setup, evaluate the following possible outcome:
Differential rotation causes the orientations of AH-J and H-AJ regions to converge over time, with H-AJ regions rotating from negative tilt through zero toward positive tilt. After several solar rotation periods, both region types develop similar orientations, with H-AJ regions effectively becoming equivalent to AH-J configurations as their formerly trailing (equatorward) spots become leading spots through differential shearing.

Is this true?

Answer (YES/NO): YES